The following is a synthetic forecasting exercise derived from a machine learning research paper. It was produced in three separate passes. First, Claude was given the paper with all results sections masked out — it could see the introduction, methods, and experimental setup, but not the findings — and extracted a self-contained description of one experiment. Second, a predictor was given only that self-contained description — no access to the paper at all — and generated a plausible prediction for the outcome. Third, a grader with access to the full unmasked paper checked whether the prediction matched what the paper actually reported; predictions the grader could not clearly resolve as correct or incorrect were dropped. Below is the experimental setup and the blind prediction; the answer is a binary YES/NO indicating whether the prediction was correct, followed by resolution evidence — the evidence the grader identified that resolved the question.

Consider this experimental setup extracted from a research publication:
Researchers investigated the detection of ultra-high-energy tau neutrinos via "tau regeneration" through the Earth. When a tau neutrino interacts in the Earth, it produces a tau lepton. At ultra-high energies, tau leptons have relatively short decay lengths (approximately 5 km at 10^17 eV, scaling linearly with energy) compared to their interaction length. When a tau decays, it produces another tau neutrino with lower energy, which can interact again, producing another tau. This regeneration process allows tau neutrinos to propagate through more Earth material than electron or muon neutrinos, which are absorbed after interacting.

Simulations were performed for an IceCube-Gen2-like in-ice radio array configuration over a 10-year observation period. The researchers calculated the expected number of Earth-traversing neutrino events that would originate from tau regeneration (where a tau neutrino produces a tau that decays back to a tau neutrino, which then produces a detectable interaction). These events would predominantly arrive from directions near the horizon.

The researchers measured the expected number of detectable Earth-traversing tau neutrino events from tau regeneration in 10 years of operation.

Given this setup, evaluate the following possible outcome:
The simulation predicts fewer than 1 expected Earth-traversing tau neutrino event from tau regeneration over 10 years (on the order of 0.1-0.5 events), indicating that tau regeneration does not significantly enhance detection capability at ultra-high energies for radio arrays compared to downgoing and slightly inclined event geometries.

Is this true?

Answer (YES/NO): YES